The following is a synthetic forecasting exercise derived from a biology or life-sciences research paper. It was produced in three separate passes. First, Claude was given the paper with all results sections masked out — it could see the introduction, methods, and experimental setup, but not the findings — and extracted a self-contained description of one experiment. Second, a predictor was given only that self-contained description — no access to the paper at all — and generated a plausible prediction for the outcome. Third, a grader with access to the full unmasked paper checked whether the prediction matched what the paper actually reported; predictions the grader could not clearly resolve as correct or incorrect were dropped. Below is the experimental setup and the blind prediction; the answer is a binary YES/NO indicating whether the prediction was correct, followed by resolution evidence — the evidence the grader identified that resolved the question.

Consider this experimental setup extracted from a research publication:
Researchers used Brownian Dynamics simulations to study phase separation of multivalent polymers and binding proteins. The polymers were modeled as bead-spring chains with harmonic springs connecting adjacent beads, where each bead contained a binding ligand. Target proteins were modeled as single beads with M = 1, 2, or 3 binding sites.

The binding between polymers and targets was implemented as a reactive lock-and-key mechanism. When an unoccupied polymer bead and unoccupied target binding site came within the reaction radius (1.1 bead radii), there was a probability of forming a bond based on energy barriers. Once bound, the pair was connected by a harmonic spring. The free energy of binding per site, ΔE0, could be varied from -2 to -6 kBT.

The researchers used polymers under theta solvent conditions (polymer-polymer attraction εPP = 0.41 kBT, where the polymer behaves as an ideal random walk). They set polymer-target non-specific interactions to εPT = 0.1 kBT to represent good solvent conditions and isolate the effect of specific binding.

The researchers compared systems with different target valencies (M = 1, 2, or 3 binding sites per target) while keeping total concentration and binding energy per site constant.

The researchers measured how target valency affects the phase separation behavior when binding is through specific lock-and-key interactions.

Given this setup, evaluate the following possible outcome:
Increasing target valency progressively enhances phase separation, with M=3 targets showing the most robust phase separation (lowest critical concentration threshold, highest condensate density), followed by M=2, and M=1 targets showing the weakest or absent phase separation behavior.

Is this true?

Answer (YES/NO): YES